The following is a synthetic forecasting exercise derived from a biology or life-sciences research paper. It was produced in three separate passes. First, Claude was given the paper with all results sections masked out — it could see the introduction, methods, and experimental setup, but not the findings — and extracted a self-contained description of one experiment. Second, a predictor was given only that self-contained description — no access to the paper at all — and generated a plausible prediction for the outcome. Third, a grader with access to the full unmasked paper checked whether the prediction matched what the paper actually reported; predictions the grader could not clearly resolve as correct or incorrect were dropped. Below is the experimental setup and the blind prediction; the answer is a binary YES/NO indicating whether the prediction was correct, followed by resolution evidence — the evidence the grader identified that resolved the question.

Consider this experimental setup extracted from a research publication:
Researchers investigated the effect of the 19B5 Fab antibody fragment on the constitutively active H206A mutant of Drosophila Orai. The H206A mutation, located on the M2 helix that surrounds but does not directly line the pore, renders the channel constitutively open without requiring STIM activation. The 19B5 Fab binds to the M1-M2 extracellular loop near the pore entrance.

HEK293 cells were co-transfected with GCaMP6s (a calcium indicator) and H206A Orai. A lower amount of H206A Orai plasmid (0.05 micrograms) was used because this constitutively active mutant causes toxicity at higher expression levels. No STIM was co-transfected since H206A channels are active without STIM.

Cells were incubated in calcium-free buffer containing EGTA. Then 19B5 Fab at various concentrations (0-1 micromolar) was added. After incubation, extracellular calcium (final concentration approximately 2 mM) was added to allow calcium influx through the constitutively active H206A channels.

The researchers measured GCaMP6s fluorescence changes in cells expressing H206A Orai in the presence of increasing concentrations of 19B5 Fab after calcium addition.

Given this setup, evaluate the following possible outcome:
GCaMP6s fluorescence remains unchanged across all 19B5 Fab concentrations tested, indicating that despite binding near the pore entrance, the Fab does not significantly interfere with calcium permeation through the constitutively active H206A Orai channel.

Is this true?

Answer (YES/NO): YES